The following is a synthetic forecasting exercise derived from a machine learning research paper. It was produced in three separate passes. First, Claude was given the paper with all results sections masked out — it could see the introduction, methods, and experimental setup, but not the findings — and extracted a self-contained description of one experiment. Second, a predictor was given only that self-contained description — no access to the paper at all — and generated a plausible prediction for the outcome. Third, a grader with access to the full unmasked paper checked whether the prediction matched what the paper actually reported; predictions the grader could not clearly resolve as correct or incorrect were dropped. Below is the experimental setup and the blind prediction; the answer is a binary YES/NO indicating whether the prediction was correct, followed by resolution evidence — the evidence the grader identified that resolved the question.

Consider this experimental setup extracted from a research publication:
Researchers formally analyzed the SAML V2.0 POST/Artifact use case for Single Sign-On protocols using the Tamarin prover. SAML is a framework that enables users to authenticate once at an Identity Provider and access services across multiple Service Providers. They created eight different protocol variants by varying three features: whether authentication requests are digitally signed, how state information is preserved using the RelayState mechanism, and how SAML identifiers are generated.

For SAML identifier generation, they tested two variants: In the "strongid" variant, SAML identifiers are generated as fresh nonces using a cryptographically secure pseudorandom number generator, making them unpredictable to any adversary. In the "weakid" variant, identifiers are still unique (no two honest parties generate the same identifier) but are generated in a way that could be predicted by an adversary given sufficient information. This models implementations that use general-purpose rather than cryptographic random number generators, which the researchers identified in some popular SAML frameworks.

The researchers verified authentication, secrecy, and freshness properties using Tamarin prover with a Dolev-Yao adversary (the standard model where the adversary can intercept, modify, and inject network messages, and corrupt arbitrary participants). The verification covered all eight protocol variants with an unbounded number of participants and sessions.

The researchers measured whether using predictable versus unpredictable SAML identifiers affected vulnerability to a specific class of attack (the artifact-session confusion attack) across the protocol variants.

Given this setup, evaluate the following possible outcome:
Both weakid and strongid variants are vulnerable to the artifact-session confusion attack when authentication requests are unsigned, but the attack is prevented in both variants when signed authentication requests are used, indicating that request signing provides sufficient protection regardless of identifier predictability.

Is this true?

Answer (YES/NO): NO